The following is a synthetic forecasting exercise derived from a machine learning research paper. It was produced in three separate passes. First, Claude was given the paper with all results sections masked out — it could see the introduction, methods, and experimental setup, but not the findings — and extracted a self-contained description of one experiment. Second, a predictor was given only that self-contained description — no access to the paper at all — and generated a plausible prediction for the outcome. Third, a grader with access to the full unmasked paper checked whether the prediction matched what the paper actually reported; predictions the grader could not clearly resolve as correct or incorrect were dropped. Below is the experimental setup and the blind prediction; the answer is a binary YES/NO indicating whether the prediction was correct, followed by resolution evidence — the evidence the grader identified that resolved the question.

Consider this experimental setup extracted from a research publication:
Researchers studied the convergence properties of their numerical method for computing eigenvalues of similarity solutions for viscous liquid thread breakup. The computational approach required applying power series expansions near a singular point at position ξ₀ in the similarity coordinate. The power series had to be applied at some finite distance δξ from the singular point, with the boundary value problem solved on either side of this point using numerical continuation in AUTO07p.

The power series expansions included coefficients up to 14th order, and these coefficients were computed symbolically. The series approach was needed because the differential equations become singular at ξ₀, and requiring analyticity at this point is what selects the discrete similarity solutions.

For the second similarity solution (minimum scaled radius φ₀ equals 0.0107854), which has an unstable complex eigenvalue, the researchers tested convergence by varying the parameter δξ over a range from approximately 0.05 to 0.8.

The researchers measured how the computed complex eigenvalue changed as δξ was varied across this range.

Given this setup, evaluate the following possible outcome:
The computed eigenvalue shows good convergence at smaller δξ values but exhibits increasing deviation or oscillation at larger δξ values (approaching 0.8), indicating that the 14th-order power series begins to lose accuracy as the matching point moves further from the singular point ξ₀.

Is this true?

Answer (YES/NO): NO